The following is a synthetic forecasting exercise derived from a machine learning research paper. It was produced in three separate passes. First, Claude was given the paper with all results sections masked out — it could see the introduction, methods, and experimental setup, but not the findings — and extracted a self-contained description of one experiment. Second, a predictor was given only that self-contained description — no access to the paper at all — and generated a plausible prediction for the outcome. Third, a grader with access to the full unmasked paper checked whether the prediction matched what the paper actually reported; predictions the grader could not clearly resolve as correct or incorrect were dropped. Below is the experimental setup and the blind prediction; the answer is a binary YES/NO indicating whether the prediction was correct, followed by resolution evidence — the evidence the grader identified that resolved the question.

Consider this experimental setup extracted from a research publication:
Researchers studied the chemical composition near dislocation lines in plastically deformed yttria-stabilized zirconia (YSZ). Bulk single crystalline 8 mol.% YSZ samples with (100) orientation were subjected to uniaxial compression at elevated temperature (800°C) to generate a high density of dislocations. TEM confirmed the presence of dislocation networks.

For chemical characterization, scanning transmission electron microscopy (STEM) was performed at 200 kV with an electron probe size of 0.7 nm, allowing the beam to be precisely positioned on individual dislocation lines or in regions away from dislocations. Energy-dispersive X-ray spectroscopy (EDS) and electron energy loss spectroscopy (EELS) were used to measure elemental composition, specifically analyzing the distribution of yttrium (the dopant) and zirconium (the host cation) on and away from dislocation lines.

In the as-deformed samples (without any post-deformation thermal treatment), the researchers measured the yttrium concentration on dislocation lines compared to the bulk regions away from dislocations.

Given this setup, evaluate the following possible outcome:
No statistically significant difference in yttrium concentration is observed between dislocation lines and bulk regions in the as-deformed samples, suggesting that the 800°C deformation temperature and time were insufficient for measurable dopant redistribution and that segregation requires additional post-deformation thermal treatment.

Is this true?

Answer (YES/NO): YES